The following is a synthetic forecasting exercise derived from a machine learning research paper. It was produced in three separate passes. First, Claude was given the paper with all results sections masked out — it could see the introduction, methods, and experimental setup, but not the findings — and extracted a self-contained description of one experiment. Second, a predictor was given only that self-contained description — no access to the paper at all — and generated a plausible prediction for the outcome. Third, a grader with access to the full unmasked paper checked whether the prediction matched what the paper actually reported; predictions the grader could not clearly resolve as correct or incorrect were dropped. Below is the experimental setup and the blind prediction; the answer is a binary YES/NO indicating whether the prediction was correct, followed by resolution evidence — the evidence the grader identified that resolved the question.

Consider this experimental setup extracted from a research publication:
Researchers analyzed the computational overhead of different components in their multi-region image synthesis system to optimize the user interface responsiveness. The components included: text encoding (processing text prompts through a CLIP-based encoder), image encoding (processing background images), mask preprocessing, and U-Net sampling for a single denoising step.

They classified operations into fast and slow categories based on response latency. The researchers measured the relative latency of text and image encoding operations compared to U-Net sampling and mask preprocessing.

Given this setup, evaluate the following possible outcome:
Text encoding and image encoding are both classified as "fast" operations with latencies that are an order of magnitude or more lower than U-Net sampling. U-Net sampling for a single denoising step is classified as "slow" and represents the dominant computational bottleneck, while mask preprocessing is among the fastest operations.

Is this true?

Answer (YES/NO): NO